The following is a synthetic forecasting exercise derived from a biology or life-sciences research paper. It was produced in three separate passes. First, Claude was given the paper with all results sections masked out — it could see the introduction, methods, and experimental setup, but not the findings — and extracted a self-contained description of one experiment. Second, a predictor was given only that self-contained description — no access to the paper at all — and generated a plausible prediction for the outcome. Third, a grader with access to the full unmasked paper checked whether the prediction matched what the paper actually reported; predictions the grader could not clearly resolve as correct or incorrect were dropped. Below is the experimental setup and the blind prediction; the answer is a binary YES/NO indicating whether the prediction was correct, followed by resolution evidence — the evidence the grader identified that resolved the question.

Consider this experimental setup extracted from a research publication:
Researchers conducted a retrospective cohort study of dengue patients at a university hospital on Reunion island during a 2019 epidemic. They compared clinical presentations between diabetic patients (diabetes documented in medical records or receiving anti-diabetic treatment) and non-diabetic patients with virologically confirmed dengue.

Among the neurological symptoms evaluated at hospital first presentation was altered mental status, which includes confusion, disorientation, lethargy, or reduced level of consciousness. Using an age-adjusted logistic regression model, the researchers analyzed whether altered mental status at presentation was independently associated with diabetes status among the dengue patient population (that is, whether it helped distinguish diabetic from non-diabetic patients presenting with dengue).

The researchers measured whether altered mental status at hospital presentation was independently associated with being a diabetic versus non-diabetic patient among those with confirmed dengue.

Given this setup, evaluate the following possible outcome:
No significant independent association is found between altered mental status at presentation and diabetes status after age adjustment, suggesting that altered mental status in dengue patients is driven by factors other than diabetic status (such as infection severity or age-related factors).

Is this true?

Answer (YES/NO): NO